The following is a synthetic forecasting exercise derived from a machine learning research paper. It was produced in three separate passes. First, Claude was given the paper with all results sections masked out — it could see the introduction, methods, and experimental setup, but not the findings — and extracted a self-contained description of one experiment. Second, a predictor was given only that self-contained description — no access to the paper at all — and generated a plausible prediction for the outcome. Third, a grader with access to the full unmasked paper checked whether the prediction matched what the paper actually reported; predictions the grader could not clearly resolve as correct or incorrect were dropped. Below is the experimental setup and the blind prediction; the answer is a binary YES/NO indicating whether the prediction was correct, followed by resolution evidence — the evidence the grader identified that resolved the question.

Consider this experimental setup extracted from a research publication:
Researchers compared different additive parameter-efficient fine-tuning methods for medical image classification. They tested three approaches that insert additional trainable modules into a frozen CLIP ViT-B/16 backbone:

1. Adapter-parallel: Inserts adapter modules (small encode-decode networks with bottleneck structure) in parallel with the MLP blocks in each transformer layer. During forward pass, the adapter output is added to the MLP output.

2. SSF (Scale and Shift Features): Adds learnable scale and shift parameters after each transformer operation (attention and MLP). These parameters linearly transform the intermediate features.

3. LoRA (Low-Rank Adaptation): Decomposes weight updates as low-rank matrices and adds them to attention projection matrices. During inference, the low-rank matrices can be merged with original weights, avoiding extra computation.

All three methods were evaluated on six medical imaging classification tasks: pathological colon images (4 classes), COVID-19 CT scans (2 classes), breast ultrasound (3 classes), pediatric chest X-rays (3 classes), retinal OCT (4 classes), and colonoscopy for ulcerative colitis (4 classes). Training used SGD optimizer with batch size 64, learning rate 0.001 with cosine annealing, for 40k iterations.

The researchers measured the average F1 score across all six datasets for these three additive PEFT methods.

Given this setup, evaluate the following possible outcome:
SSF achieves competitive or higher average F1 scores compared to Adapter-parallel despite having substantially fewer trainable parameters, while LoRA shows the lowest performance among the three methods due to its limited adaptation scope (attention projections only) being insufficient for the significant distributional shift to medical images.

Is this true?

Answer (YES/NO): NO